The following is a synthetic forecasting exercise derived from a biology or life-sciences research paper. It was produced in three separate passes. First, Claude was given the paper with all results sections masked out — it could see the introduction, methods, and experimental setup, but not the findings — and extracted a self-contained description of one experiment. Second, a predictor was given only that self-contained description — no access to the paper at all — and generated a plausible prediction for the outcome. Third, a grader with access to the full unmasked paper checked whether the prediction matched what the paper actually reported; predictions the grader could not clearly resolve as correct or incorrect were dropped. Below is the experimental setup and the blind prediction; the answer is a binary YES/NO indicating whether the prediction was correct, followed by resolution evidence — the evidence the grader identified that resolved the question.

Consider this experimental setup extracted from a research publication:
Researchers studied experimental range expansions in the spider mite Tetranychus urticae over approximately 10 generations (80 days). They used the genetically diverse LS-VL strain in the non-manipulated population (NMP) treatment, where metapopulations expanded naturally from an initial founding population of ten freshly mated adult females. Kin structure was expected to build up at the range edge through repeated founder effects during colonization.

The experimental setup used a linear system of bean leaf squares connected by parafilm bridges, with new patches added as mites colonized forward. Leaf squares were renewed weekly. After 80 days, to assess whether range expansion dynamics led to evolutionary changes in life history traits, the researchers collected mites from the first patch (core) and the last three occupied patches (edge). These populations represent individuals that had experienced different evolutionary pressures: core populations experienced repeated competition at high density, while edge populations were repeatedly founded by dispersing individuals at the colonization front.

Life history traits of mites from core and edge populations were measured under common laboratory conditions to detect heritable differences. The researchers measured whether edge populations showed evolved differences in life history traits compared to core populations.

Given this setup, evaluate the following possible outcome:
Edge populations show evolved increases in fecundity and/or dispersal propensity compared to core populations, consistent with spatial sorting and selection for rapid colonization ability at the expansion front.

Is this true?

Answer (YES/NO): NO